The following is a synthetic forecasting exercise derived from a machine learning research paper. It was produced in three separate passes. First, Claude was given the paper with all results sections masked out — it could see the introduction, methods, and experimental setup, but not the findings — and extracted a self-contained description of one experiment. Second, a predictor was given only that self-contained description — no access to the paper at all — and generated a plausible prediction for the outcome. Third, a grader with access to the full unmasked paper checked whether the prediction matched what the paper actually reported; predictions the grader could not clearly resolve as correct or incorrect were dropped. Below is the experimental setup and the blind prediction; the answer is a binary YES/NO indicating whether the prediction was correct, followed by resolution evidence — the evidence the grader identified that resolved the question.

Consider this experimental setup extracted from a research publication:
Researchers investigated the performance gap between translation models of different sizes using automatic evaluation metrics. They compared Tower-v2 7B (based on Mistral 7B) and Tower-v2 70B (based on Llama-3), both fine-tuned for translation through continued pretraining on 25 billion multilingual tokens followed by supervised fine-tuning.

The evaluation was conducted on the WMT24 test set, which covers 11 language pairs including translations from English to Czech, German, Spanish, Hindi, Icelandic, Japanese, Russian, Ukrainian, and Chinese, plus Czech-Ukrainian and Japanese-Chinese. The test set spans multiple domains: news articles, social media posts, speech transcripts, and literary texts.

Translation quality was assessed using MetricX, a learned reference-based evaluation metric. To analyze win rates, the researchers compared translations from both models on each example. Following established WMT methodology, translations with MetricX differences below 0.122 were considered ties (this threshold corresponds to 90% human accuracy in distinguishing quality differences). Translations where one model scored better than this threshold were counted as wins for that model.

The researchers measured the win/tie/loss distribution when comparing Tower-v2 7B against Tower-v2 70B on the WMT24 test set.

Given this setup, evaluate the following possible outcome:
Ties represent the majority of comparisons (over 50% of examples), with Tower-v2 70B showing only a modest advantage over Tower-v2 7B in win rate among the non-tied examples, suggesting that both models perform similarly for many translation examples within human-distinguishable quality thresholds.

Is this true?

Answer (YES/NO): NO